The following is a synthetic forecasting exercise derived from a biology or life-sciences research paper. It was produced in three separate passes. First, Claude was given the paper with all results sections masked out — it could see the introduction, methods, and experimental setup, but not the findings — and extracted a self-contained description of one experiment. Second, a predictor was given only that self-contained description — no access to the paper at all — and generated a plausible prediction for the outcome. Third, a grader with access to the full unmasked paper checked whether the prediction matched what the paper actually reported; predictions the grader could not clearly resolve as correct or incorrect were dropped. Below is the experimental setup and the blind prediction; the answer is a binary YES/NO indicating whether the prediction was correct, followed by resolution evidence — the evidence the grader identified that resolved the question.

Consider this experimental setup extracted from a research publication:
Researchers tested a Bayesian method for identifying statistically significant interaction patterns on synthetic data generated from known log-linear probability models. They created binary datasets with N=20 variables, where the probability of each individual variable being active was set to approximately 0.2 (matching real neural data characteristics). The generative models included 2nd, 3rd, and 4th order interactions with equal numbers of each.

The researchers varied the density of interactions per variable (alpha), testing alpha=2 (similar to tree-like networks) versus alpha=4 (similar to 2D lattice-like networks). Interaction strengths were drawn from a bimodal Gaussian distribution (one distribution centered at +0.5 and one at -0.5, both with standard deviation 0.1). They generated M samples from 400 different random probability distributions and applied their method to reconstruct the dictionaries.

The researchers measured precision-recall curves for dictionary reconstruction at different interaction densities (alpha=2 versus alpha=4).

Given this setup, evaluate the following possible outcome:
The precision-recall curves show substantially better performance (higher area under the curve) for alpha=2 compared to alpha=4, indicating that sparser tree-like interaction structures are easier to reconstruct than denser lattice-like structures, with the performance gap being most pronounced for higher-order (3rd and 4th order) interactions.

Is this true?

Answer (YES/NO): NO